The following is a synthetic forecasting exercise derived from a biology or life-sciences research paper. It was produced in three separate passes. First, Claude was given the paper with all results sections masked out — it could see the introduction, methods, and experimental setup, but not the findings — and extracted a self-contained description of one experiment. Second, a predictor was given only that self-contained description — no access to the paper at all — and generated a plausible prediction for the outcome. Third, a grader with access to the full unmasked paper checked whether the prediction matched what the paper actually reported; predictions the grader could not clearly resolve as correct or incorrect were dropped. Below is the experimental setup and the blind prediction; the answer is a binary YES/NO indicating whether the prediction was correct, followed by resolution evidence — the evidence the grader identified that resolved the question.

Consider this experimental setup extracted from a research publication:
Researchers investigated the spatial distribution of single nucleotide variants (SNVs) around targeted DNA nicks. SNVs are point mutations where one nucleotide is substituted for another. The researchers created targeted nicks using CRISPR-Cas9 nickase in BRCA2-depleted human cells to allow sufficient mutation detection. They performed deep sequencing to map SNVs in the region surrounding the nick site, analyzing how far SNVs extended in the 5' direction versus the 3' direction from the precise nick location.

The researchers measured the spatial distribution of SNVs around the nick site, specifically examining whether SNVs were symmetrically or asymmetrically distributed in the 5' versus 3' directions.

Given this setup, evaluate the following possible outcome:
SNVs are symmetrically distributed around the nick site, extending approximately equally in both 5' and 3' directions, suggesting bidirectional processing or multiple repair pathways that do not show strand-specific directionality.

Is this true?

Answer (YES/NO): NO